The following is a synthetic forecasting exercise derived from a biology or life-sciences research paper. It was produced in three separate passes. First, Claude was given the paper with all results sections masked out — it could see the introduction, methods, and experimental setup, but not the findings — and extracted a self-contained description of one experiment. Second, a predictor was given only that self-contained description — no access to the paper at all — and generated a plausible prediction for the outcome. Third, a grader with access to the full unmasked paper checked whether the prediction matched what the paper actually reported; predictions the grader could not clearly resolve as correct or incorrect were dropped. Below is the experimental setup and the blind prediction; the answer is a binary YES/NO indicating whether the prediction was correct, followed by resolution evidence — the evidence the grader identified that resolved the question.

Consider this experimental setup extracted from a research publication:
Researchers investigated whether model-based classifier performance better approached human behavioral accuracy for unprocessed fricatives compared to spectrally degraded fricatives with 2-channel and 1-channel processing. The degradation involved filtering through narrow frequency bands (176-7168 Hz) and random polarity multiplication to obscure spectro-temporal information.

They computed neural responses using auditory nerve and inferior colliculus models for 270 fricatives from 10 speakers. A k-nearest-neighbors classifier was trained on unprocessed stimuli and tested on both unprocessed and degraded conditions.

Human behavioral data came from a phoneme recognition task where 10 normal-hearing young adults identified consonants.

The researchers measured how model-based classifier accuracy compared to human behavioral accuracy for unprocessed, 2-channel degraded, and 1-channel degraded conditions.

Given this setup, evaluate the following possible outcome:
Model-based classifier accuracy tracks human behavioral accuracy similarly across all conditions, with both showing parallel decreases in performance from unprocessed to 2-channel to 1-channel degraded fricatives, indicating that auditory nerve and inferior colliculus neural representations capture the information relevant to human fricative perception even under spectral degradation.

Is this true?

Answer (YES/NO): NO